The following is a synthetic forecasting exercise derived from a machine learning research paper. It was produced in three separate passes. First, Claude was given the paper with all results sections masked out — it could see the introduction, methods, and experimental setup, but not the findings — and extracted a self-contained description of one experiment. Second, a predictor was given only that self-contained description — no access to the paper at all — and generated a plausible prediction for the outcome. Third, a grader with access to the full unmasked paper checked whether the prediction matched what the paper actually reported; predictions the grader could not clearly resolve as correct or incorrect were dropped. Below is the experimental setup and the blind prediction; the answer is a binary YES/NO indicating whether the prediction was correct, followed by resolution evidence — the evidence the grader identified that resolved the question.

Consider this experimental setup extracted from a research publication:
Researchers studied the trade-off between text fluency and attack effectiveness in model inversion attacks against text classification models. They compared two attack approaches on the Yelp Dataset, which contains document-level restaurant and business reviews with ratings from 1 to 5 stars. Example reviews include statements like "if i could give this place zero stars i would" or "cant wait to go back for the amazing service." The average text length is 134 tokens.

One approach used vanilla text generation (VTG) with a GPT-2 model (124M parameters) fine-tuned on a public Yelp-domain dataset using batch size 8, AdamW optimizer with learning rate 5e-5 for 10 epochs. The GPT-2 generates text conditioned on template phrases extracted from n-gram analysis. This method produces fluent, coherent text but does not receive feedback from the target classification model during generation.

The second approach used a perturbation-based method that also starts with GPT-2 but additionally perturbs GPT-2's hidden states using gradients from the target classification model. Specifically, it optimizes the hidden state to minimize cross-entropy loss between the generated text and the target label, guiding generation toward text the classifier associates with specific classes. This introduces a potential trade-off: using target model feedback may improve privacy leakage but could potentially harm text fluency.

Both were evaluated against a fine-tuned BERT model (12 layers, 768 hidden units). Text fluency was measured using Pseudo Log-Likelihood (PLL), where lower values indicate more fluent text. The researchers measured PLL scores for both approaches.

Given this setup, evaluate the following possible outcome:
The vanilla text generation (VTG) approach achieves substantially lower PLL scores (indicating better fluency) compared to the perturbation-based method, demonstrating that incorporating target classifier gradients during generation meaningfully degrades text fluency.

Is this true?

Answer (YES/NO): YES